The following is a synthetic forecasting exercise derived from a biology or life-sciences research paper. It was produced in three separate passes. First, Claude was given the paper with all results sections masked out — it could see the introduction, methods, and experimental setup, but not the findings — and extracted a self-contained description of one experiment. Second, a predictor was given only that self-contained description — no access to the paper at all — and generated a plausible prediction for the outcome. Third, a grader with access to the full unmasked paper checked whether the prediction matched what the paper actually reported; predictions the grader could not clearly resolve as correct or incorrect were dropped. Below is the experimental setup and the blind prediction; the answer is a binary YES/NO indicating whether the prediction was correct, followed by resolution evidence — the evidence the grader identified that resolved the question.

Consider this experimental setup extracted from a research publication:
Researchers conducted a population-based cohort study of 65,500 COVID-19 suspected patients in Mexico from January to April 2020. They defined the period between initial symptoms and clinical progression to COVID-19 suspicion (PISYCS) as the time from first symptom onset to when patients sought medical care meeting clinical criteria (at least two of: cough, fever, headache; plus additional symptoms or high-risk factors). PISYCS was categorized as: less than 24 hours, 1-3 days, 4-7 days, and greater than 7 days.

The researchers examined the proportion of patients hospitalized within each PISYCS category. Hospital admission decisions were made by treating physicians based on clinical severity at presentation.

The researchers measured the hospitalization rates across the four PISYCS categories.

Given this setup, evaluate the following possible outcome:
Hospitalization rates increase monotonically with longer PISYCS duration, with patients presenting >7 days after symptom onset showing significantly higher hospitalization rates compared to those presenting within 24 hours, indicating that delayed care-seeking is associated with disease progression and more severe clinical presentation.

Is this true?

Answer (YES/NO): NO